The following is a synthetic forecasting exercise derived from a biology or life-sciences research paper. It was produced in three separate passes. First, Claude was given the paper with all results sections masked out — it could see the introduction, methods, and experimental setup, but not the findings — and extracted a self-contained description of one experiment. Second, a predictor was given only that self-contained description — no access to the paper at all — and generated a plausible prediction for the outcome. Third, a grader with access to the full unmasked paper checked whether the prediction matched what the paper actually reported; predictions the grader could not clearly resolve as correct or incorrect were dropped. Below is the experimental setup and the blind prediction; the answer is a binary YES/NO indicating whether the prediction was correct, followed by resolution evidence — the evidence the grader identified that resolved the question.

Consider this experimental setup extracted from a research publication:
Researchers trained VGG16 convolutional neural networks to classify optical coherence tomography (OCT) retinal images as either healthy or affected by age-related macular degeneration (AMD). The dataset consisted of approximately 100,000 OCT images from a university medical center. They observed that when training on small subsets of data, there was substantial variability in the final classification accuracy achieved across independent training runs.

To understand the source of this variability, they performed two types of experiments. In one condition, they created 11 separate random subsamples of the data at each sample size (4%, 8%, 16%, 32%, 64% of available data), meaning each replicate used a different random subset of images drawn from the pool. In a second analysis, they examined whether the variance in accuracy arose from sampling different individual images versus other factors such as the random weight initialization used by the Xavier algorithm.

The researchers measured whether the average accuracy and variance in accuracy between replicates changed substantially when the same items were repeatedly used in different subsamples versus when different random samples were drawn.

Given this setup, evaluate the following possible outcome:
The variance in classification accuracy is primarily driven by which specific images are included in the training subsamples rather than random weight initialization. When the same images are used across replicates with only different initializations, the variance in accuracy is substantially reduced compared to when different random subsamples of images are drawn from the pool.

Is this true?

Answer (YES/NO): NO